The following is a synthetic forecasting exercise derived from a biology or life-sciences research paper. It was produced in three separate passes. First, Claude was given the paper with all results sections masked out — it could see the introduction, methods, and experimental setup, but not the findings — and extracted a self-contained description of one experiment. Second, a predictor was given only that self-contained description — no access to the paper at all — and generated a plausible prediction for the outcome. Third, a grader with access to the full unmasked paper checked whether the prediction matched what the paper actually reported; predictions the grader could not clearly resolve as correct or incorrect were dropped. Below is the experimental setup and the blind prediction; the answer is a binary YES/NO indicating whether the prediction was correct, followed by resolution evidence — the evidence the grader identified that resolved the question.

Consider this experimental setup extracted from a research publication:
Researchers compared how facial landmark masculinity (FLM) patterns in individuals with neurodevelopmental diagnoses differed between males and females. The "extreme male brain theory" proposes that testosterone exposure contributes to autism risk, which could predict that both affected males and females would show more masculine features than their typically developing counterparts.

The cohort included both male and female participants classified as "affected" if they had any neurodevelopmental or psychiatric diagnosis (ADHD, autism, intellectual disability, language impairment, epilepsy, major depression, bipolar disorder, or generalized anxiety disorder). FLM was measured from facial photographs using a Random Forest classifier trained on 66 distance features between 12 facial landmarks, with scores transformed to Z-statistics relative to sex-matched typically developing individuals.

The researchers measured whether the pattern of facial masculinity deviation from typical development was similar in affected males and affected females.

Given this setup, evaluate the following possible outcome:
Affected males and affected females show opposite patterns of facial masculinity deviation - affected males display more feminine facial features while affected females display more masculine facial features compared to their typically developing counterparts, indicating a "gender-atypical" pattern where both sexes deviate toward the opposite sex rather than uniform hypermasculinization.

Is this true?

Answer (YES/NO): NO